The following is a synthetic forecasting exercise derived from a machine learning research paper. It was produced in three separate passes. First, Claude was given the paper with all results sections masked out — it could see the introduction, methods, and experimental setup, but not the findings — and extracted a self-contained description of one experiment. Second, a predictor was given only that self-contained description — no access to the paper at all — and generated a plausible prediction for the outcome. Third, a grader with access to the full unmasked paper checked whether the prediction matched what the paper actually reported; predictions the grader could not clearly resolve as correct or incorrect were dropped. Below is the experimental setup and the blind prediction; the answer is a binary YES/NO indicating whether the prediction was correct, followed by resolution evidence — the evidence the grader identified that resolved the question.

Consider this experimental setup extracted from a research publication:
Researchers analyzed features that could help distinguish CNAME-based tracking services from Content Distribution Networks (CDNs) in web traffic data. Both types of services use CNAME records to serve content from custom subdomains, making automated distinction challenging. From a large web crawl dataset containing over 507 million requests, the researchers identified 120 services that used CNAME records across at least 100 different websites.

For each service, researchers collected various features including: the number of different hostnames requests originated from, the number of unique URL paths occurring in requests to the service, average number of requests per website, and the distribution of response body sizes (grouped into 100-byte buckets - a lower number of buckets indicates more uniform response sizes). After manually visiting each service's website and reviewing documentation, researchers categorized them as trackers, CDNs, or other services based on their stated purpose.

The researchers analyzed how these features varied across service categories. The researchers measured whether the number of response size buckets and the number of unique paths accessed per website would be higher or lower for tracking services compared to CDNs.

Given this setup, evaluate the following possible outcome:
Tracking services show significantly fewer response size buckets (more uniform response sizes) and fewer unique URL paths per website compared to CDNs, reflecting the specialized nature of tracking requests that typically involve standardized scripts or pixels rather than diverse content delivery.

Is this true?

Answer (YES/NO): YES